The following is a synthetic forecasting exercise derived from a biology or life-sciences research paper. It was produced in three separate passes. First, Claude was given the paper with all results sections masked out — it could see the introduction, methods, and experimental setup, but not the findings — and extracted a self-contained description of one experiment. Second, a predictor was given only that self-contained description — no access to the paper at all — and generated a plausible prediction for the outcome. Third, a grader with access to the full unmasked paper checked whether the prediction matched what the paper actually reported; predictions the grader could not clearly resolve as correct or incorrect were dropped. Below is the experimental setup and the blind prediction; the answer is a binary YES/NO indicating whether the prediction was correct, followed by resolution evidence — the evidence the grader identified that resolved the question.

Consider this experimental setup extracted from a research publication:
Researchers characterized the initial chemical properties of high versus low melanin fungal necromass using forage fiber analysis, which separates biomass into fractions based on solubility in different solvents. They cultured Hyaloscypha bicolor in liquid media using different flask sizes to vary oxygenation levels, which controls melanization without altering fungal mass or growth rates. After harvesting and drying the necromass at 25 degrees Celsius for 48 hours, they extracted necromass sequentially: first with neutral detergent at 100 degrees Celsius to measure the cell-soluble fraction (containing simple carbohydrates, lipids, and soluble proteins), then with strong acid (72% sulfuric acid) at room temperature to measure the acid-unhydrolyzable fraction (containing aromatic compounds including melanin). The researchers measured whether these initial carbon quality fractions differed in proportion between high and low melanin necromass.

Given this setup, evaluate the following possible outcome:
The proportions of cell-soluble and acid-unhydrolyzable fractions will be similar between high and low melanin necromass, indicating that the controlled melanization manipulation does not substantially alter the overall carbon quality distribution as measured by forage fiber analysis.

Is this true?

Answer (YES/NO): YES